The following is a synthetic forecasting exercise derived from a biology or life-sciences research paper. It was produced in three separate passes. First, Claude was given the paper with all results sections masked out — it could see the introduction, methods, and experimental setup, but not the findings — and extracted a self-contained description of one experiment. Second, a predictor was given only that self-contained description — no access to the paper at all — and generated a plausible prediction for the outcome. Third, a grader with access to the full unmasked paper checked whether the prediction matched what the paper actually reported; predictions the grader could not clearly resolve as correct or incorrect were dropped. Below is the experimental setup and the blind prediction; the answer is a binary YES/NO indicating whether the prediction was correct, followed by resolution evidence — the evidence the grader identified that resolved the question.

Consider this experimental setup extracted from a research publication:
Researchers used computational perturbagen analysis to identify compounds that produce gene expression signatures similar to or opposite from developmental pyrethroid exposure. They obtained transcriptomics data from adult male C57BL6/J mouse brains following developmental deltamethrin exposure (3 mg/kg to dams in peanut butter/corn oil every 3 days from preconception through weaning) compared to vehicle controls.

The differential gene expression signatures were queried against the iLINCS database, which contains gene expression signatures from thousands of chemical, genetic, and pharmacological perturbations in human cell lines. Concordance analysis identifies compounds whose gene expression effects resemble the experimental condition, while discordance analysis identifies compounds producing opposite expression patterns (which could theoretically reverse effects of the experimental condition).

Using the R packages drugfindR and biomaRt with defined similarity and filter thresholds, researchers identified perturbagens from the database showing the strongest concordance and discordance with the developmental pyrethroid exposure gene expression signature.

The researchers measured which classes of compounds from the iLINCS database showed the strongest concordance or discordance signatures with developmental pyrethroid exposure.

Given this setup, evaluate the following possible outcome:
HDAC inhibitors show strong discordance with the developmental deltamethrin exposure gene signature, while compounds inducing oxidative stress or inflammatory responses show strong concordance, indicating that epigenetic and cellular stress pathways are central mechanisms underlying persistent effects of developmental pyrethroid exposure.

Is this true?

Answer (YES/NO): NO